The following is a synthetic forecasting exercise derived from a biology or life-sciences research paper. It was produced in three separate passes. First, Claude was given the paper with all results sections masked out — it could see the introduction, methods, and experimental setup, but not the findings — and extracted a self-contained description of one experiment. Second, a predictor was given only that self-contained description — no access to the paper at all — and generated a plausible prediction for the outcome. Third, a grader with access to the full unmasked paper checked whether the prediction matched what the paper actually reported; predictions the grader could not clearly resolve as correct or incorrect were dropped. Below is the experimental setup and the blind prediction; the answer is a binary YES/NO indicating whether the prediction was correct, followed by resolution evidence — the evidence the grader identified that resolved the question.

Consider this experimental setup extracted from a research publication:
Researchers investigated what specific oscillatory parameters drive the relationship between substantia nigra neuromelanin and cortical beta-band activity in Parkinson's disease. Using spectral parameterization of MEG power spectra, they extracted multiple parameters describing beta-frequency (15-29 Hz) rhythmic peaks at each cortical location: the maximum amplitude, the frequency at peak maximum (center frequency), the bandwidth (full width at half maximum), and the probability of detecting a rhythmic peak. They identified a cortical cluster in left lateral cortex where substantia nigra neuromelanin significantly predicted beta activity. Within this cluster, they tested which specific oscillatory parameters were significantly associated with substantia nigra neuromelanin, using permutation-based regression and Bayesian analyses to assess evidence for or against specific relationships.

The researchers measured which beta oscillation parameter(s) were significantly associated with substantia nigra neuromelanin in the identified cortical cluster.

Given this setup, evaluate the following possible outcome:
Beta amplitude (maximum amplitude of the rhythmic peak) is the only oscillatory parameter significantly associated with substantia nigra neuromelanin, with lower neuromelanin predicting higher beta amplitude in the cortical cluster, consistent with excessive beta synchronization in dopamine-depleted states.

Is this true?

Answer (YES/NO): NO